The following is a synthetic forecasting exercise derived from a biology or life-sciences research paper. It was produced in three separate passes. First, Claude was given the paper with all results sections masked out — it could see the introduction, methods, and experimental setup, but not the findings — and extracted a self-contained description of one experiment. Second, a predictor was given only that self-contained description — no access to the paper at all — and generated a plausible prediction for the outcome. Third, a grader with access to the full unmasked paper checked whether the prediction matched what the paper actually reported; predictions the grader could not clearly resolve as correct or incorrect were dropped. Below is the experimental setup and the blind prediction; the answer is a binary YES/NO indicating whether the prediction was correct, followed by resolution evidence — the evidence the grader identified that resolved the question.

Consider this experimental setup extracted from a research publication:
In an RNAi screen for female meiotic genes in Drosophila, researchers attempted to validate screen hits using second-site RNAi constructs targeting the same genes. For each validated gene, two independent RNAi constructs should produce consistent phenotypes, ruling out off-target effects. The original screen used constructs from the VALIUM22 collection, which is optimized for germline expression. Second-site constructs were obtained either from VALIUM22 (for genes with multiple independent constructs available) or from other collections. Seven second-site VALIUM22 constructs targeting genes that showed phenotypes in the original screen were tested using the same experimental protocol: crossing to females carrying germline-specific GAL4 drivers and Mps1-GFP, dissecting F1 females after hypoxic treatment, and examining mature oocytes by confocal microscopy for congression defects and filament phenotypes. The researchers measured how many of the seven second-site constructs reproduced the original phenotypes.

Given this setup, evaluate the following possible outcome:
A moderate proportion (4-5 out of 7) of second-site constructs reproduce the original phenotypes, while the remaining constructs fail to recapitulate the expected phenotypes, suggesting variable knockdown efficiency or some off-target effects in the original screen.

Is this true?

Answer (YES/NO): NO